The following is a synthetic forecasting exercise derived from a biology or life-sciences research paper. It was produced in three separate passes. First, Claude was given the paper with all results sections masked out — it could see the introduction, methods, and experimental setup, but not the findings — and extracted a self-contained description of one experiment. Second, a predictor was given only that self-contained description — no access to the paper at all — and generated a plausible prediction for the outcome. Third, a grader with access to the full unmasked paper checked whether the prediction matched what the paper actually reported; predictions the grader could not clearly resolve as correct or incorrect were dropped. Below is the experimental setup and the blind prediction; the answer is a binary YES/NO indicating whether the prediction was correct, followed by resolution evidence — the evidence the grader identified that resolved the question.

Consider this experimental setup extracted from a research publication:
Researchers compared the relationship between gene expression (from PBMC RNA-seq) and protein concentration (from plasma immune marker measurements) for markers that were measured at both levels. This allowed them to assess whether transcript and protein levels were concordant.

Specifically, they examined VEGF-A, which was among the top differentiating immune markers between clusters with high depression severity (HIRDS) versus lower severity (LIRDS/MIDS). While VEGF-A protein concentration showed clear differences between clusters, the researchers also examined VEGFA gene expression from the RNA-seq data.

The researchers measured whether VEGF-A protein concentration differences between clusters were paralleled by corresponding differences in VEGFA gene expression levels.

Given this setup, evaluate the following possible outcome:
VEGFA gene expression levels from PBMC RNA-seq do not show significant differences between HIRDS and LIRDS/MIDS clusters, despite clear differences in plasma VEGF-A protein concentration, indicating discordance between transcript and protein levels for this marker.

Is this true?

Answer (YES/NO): YES